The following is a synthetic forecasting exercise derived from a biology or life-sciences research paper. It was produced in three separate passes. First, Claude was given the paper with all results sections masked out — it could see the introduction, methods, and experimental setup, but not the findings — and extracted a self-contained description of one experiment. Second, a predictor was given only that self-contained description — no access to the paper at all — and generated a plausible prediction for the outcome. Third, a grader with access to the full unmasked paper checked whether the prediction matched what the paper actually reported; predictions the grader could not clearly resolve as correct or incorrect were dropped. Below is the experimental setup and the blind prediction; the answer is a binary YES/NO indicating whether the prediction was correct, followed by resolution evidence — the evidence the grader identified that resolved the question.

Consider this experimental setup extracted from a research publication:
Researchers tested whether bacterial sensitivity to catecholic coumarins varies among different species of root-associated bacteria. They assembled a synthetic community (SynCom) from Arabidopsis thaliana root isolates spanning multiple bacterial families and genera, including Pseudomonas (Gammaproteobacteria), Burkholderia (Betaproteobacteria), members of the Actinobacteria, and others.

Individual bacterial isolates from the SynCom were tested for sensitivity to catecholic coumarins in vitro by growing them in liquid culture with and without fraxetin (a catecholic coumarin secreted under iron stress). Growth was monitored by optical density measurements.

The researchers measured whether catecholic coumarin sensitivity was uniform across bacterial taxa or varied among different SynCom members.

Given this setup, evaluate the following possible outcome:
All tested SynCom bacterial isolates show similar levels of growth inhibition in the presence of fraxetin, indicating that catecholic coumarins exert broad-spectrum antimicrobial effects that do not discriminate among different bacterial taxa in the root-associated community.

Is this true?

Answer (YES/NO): NO